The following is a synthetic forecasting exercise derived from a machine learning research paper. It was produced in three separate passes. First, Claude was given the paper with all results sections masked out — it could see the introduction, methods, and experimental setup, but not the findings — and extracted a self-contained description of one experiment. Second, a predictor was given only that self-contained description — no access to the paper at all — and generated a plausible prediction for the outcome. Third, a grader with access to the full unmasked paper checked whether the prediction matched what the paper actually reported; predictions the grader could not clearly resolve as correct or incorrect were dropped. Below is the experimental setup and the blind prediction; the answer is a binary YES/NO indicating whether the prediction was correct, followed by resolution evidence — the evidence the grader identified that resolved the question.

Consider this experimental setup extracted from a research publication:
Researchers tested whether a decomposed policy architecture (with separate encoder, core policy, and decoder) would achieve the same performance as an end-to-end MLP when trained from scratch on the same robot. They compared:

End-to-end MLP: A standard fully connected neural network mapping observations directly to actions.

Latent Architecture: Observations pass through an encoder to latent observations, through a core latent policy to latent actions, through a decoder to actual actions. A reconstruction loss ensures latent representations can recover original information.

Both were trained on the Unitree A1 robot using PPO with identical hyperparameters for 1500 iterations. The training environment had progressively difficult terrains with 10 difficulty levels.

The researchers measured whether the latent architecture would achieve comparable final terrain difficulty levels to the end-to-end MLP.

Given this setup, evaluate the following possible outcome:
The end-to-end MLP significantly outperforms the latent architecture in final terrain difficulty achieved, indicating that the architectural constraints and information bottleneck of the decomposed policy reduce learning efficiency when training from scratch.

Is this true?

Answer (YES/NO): NO